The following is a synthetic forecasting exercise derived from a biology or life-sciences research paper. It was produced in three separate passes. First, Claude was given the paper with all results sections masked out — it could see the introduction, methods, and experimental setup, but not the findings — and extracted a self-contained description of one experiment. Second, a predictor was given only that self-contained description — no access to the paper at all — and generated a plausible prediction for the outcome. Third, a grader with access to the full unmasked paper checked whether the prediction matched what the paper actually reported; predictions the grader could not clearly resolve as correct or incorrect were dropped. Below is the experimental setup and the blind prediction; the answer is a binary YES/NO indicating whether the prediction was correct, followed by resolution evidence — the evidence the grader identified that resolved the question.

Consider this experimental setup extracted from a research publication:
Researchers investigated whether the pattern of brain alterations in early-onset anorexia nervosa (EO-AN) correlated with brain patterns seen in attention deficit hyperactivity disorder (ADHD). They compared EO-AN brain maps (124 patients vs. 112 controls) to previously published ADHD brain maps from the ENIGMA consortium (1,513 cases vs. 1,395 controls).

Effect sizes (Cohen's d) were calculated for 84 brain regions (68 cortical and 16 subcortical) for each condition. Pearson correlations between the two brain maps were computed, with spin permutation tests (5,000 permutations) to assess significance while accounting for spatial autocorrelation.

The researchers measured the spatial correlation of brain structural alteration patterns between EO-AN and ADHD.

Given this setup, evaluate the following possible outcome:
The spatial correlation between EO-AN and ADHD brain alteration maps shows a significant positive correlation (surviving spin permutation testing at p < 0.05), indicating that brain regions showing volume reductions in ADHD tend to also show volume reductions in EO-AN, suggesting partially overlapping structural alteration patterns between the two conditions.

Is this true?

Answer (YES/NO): NO